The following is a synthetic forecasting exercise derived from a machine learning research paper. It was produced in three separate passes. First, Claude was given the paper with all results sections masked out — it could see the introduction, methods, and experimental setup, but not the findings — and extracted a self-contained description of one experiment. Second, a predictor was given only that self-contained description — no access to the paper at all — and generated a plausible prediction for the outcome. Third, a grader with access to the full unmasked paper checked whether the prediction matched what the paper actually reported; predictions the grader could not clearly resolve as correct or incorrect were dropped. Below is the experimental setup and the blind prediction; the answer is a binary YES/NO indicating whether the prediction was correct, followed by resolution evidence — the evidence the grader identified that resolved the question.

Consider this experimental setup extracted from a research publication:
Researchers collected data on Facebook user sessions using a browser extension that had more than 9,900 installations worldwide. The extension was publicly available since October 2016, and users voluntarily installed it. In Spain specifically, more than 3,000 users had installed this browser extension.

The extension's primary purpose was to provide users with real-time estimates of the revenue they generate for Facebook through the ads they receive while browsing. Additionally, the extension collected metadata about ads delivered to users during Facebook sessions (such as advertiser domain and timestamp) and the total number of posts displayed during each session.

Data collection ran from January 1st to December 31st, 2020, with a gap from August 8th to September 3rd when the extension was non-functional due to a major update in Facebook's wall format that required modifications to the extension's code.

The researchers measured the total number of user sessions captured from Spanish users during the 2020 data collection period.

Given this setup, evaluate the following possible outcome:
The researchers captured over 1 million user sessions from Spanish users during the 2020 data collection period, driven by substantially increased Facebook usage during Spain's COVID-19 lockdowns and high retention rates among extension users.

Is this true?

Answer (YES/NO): NO